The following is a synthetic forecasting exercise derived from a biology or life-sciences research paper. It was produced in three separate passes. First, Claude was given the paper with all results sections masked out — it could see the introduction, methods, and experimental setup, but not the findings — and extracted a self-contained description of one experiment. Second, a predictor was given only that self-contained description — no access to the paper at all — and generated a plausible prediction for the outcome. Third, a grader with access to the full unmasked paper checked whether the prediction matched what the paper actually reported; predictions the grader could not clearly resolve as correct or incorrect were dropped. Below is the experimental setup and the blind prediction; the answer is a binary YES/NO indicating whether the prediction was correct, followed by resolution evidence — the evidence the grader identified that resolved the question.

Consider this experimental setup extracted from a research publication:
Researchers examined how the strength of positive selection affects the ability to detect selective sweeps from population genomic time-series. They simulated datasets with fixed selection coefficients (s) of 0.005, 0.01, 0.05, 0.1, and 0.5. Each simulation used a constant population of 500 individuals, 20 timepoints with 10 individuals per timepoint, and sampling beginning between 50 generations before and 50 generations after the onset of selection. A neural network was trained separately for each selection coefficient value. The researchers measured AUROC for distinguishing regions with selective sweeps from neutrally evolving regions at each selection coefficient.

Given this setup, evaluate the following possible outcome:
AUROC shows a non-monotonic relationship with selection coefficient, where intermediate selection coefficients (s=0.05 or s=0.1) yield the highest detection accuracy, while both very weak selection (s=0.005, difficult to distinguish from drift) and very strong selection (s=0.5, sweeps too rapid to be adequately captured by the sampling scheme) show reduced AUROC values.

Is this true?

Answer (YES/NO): NO